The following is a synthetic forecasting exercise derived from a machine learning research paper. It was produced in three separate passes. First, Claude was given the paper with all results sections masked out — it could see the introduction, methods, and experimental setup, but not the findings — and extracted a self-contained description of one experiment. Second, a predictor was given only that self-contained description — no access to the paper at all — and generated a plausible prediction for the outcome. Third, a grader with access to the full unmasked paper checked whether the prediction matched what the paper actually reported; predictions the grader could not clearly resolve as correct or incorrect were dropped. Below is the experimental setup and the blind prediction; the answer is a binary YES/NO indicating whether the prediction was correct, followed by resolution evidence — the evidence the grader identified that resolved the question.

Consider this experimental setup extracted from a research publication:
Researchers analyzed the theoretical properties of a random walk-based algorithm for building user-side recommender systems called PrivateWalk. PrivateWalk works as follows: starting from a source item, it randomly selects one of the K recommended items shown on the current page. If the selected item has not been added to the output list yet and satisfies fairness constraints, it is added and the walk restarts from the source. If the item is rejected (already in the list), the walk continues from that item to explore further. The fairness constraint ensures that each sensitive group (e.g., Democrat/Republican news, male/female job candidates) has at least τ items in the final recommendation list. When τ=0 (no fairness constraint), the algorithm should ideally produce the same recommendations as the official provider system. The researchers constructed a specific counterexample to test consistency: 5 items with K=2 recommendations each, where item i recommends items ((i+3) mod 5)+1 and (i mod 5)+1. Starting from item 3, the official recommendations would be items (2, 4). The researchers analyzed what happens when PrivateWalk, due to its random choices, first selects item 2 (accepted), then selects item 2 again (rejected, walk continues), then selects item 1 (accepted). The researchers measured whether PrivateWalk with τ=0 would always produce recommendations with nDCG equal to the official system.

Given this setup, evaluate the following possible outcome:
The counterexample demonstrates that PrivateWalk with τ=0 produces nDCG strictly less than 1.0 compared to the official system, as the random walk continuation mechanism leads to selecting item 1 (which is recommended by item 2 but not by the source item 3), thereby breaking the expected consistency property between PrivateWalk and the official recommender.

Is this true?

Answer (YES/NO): YES